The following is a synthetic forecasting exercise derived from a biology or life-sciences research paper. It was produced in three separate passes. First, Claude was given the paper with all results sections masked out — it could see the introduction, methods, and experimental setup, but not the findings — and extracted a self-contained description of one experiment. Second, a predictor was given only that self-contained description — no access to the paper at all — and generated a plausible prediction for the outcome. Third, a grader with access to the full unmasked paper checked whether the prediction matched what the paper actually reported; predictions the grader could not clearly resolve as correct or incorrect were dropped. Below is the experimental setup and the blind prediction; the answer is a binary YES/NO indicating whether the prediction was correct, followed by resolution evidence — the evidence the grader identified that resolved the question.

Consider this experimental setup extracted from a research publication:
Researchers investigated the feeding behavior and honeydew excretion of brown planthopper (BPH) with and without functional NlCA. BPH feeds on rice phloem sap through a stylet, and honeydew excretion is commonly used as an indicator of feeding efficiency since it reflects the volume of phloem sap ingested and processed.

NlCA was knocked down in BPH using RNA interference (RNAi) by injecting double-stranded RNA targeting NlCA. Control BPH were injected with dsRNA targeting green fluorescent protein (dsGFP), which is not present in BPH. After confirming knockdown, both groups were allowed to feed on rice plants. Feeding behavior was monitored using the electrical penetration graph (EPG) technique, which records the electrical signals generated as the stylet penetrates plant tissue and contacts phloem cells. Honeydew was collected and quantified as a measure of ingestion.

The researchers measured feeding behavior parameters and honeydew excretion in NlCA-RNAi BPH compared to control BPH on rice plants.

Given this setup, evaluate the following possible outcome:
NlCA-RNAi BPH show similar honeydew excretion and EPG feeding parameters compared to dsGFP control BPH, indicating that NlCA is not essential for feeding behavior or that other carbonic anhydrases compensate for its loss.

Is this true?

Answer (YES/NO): YES